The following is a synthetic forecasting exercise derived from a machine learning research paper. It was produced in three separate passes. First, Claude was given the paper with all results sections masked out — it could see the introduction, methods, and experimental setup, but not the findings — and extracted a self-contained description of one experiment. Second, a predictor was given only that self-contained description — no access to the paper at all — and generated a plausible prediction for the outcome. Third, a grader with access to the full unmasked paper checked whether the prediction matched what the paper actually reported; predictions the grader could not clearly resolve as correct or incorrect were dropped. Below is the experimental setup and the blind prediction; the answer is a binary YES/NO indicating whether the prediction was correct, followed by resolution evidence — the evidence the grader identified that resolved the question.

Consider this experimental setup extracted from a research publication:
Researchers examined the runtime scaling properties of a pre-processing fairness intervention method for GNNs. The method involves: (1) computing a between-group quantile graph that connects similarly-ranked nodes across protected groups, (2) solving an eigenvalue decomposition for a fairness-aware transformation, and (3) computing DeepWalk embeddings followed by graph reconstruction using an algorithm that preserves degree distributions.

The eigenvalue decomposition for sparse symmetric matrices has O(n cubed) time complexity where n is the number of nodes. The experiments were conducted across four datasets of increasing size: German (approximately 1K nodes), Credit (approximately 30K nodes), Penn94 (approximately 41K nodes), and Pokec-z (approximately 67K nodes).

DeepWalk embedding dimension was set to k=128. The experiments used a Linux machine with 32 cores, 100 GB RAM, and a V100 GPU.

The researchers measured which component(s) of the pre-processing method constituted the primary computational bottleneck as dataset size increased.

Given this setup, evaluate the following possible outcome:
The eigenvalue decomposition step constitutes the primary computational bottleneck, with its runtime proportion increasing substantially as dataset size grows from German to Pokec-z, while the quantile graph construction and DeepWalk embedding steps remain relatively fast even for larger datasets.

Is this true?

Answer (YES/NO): NO